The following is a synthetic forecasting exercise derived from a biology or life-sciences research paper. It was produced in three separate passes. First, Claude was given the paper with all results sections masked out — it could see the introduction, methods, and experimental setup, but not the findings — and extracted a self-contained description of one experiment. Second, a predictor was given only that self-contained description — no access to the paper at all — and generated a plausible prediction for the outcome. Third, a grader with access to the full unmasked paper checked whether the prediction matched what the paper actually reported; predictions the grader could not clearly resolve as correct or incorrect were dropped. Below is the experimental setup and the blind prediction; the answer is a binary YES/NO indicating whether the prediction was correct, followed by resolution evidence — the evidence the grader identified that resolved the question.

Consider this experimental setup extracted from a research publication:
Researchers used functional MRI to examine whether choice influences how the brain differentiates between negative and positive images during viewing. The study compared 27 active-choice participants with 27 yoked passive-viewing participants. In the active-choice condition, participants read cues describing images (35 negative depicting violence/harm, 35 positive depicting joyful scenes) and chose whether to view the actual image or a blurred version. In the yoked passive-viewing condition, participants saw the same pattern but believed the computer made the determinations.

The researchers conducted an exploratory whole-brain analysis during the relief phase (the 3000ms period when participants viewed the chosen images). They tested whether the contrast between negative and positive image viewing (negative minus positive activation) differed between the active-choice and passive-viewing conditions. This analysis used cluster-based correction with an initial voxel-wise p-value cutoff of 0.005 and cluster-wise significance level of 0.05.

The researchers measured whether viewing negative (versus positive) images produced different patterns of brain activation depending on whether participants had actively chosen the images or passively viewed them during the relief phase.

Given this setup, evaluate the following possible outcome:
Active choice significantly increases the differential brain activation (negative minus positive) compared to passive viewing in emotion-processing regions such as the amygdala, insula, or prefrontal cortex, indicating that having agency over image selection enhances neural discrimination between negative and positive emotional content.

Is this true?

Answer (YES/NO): NO